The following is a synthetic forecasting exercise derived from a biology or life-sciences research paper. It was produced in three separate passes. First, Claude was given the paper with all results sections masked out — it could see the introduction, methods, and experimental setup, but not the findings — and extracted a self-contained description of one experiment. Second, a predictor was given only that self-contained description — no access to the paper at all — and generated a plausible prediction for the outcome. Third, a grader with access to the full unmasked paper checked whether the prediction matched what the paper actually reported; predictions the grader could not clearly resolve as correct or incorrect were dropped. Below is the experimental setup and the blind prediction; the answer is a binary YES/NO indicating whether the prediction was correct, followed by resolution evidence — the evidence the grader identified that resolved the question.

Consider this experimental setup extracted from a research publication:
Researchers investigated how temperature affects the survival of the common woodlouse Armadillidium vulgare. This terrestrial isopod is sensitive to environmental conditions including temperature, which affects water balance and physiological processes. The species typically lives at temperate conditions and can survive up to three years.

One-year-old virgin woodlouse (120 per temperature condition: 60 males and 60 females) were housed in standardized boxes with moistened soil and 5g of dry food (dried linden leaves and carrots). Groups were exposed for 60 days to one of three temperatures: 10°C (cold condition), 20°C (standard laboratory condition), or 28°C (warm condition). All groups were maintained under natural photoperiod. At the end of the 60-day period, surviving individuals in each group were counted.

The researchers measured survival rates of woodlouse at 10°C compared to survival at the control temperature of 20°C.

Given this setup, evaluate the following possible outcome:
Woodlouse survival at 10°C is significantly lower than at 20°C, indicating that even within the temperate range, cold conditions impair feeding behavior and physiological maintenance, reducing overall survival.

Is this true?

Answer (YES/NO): NO